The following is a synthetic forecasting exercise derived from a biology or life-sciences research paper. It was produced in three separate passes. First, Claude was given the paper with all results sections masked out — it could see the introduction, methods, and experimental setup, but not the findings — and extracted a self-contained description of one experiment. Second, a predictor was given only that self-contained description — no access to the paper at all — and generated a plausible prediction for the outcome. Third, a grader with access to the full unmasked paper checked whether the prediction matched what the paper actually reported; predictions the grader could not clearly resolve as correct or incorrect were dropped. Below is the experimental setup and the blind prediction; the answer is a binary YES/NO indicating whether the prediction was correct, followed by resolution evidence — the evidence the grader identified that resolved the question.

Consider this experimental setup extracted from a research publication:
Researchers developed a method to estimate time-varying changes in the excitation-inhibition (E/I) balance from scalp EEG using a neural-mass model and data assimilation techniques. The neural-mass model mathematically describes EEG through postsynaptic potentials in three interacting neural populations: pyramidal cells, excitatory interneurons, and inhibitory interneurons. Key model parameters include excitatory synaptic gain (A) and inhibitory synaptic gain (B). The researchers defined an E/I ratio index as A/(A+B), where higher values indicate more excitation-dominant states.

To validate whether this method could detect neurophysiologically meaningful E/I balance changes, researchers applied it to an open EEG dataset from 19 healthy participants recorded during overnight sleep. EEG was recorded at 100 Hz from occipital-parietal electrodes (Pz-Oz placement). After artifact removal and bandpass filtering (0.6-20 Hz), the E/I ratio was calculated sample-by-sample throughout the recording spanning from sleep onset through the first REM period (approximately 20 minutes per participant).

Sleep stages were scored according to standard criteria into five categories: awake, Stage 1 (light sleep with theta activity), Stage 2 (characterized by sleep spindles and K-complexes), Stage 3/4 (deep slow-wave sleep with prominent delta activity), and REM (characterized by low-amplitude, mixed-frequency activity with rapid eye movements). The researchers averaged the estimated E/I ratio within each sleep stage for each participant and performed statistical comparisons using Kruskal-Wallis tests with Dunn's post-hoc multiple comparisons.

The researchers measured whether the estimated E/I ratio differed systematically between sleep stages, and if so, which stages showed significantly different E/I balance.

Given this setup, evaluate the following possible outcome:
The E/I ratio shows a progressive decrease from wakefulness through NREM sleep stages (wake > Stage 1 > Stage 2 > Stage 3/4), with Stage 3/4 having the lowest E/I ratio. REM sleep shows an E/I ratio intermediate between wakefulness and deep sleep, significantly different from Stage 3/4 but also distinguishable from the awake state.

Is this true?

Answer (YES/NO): NO